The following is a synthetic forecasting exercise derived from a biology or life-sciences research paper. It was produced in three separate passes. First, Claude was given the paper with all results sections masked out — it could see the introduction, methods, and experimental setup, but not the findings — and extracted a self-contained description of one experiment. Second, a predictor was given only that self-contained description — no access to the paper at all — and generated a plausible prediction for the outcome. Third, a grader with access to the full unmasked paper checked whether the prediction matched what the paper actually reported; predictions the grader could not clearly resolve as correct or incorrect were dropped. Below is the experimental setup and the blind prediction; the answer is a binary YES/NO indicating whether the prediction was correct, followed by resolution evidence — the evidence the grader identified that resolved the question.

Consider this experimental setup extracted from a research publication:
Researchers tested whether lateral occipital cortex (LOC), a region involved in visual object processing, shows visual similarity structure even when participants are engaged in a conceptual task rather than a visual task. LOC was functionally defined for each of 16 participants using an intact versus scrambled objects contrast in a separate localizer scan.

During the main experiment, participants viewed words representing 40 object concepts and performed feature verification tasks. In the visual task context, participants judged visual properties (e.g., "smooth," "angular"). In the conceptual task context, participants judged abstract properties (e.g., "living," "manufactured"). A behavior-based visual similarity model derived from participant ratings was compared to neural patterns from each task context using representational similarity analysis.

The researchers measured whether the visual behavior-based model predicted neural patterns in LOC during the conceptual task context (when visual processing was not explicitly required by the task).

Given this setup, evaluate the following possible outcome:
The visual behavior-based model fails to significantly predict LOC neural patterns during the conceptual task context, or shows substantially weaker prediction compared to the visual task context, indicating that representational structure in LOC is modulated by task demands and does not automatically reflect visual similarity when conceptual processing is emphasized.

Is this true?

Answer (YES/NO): YES